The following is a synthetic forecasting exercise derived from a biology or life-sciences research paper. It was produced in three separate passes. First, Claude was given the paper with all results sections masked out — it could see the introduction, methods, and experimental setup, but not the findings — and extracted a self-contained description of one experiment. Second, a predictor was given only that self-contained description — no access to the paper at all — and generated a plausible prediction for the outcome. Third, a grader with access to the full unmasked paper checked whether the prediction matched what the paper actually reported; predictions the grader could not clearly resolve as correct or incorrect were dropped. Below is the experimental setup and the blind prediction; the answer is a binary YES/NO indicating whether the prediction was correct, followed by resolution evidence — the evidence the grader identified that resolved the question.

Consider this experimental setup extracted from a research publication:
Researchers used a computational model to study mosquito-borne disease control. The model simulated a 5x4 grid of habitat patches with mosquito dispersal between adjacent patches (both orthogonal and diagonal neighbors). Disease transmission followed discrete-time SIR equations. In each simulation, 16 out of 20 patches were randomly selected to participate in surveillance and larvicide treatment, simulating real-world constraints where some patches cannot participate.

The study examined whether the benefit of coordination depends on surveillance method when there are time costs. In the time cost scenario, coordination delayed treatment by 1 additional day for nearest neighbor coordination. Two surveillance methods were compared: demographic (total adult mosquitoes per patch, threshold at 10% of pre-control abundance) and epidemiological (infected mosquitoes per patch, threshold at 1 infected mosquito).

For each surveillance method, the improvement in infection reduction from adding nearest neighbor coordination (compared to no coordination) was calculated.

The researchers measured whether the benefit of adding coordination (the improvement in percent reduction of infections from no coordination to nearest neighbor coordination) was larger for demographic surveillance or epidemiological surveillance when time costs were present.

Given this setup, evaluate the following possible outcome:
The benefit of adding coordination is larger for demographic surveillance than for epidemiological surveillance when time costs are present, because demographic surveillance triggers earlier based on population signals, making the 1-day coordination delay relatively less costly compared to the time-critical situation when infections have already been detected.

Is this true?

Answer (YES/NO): NO